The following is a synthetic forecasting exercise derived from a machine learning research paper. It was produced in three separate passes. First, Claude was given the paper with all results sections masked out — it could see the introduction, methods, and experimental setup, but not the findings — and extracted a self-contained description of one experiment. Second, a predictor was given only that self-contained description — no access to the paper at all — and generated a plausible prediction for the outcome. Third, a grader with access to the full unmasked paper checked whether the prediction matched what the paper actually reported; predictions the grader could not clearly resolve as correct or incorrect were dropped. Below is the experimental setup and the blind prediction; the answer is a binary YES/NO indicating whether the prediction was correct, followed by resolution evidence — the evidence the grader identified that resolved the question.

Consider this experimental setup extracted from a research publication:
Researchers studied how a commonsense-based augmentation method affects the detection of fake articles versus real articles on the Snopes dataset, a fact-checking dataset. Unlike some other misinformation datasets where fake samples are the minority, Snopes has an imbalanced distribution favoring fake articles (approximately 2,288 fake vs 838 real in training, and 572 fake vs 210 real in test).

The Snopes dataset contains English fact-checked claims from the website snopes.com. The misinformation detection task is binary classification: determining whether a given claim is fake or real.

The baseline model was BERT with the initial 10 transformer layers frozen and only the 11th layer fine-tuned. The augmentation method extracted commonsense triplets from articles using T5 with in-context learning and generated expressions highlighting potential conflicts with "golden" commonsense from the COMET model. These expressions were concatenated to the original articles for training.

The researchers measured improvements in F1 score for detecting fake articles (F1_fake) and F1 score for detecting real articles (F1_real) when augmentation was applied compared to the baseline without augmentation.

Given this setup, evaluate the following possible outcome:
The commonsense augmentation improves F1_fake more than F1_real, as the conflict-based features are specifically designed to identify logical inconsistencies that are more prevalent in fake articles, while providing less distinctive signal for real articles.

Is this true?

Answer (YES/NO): NO